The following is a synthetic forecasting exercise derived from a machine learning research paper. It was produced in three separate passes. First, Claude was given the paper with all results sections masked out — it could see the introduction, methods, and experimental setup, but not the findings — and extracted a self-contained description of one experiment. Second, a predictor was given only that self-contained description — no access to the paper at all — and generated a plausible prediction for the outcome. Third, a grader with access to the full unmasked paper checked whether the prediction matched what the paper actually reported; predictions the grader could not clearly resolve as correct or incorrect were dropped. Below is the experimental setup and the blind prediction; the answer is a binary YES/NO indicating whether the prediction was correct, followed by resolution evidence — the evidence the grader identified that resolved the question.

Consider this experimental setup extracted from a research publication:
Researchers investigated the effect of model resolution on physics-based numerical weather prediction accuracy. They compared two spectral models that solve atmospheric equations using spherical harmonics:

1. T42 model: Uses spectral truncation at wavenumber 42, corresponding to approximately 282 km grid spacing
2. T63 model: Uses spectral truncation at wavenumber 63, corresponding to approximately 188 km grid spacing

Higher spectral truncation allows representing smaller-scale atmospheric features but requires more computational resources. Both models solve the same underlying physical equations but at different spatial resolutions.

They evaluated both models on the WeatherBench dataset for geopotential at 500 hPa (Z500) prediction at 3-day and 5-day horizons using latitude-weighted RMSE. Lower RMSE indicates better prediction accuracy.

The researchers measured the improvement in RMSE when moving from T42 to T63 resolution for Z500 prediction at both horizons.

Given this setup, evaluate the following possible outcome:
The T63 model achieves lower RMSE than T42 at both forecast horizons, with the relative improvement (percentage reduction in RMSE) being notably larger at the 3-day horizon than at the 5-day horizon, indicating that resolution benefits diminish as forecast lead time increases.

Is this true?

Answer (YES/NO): YES